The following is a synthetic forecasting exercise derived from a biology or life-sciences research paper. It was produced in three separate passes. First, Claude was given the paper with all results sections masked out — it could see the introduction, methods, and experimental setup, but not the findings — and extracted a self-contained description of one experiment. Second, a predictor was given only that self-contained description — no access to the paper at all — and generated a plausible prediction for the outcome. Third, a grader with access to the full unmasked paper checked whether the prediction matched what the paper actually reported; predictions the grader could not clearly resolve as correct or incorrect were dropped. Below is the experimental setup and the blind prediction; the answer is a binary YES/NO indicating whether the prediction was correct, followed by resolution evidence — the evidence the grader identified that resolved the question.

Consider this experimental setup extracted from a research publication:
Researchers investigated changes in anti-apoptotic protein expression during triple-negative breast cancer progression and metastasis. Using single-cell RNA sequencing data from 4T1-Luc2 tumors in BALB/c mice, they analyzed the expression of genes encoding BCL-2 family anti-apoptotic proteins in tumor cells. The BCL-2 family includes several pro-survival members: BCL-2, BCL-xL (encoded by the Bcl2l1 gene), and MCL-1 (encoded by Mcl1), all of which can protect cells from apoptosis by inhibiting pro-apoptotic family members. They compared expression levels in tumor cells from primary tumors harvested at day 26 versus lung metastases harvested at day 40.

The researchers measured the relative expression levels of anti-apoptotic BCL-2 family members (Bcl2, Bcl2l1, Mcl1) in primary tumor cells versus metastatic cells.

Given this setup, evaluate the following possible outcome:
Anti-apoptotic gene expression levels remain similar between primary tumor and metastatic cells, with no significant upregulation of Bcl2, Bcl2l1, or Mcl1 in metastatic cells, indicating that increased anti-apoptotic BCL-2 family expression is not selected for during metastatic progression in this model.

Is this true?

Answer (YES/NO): NO